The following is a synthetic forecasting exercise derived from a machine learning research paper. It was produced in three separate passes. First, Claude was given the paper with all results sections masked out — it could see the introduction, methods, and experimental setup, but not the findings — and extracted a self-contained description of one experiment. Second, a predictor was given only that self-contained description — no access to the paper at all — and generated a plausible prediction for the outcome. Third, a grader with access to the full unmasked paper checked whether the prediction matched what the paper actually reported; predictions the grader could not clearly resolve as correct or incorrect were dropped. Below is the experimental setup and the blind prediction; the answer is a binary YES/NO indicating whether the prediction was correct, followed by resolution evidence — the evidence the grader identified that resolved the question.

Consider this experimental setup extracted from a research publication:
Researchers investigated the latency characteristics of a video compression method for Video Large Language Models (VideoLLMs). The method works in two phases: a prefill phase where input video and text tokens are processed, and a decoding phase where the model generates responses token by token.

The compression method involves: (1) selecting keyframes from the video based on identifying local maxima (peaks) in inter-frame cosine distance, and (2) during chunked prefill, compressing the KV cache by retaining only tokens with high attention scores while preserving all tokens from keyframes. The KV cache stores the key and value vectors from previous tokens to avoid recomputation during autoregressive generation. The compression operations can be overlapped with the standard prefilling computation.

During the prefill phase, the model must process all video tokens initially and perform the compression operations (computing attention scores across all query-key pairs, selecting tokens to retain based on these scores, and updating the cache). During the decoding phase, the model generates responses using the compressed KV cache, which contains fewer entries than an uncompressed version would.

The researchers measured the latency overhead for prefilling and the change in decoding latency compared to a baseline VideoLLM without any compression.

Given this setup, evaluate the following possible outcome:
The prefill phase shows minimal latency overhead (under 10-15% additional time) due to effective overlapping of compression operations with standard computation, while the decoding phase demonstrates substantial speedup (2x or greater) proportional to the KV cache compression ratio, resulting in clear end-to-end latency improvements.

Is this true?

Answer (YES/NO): NO